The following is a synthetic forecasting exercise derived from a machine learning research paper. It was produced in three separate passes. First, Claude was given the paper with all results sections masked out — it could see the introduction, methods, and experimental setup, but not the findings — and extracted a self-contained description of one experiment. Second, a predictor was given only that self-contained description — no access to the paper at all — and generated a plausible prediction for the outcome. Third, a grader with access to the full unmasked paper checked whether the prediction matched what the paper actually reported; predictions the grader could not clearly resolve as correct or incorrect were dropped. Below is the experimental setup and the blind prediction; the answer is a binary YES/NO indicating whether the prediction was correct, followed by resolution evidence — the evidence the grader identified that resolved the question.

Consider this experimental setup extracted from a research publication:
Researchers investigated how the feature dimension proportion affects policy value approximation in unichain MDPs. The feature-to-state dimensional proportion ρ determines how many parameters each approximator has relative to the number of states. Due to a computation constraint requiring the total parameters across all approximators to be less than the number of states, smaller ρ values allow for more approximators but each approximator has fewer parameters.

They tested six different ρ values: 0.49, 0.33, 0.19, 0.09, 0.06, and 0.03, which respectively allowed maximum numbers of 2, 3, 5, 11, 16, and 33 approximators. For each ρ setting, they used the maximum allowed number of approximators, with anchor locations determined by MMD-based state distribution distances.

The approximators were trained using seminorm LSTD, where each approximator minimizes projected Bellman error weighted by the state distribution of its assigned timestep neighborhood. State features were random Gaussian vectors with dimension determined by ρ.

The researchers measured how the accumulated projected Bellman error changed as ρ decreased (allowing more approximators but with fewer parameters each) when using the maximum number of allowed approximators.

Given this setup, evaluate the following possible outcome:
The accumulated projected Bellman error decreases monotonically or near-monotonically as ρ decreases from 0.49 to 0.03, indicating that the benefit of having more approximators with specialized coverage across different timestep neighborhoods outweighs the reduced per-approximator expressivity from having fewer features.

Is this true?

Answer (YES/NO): YES